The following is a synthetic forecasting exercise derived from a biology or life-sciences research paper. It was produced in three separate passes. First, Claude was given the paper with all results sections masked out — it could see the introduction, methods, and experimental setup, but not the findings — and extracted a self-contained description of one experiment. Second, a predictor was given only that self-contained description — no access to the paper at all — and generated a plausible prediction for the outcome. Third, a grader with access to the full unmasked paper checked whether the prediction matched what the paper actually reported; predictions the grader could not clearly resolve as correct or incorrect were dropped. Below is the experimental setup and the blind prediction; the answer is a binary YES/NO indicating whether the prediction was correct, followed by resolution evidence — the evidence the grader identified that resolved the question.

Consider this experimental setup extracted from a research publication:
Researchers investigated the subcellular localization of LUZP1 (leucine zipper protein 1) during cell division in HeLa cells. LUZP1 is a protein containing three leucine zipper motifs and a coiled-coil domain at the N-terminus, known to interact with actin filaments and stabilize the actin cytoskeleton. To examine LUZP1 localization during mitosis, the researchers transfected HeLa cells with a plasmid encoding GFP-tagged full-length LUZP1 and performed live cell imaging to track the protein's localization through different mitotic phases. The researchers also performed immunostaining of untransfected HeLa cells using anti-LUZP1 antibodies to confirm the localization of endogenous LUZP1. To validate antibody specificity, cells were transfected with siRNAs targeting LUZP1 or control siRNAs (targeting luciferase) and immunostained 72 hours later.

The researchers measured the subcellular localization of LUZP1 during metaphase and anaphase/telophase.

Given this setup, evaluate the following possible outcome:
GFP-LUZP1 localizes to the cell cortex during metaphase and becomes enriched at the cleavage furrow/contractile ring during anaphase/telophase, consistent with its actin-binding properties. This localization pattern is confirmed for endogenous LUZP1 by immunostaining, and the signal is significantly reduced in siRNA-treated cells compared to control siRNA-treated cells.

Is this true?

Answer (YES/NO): NO